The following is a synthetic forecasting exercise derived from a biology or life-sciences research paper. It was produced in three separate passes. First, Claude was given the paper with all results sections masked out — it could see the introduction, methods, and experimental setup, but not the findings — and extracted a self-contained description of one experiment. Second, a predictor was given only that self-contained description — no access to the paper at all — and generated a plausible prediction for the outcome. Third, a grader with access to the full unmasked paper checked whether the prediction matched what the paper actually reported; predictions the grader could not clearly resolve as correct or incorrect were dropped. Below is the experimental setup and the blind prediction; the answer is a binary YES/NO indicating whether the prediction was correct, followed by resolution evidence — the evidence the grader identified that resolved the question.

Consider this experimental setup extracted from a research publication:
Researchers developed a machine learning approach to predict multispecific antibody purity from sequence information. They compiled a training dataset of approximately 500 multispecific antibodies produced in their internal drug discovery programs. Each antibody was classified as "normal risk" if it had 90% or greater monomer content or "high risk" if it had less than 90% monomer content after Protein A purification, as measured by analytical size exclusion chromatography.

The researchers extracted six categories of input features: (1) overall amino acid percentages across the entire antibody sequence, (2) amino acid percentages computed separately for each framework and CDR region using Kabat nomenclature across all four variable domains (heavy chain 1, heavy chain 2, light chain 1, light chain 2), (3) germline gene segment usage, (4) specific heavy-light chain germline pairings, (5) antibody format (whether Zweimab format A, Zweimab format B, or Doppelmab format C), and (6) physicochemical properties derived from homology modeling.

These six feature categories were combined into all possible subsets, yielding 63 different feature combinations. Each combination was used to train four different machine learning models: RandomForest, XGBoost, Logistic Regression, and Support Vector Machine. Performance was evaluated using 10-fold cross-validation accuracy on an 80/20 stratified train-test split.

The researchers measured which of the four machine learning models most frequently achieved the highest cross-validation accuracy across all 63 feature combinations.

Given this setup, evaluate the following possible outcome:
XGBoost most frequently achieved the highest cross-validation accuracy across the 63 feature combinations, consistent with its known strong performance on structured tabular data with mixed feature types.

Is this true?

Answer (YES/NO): NO